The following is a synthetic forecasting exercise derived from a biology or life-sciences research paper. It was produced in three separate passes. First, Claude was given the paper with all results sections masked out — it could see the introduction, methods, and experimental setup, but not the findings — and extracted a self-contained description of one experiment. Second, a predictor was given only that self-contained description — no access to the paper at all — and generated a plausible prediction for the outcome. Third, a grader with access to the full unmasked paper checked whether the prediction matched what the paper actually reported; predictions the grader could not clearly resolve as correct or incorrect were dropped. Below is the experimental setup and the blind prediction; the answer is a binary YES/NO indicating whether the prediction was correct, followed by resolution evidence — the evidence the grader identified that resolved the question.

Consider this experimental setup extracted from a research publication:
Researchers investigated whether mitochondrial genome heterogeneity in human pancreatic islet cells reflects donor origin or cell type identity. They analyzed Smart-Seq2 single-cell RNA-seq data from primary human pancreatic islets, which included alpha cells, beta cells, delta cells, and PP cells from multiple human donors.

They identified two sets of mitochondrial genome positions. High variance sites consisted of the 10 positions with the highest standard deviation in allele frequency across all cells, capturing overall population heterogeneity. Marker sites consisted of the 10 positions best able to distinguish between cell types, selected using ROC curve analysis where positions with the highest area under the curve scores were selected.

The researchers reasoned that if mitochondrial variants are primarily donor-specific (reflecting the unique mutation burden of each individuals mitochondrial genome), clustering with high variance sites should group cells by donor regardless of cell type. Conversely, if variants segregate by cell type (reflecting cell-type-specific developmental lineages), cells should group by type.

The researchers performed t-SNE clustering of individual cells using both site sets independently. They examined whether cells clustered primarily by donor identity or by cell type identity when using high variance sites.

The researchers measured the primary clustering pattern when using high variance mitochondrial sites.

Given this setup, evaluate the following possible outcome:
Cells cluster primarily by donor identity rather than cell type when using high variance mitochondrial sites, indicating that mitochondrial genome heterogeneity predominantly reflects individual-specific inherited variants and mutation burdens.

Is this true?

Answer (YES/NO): NO